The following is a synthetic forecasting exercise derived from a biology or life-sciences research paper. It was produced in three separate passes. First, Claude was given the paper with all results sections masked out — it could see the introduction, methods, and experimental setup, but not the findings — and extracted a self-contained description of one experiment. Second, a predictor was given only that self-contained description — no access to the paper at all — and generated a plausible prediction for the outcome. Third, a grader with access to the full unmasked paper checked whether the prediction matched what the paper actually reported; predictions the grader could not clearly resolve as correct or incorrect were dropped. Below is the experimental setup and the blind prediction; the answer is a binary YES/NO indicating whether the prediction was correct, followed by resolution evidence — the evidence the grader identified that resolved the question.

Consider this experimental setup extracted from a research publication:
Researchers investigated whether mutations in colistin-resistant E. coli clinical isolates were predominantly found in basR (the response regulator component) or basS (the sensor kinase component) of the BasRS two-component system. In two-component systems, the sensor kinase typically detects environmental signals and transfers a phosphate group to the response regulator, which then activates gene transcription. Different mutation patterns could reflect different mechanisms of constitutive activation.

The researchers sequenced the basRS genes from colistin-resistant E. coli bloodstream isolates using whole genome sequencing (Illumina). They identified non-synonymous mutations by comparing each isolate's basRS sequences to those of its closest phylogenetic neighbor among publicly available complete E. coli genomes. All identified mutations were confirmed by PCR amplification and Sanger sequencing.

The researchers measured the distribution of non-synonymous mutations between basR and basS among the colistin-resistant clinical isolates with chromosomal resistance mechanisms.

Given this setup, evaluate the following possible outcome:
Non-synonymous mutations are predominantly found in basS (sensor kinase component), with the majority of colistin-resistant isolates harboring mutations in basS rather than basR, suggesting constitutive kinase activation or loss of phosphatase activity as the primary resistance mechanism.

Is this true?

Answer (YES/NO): YES